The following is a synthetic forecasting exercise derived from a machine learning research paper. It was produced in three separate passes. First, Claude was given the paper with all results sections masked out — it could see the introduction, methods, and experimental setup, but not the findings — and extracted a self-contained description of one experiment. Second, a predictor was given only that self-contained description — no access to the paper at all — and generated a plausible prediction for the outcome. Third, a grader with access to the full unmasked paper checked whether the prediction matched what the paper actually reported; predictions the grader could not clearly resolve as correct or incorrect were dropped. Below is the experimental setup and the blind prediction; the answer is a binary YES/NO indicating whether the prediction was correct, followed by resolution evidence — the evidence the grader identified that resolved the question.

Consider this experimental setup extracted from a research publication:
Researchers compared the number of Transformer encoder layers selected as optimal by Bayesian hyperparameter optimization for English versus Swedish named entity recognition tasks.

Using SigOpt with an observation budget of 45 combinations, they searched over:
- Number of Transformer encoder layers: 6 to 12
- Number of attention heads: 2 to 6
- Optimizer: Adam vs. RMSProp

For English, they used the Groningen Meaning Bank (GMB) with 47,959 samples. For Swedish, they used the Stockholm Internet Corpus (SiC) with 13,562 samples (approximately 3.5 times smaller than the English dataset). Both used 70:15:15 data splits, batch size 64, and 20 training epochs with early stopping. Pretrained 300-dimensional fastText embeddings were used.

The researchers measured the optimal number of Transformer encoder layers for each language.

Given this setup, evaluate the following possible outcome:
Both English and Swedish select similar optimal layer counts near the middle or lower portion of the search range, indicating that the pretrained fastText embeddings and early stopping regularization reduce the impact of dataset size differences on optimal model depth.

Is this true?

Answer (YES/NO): YES